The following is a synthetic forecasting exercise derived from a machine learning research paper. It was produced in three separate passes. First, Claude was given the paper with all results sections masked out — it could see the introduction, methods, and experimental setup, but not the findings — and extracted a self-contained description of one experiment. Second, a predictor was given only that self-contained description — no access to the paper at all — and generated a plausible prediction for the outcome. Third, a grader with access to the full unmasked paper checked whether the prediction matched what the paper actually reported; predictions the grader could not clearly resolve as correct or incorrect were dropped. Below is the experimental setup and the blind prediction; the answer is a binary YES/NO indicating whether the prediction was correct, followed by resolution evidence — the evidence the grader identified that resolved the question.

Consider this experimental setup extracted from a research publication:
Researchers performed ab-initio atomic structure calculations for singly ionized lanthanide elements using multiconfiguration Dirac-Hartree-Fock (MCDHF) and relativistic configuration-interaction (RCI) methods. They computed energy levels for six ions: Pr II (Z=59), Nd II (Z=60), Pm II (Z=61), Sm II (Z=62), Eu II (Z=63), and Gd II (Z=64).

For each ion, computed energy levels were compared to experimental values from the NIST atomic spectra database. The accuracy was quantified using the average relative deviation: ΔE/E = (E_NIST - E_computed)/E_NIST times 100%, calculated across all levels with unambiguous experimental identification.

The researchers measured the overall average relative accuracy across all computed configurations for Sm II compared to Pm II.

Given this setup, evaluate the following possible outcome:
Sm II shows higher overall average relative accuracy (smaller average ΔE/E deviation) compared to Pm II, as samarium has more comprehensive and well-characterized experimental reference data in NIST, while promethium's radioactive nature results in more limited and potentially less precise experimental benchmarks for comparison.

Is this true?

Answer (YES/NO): YES